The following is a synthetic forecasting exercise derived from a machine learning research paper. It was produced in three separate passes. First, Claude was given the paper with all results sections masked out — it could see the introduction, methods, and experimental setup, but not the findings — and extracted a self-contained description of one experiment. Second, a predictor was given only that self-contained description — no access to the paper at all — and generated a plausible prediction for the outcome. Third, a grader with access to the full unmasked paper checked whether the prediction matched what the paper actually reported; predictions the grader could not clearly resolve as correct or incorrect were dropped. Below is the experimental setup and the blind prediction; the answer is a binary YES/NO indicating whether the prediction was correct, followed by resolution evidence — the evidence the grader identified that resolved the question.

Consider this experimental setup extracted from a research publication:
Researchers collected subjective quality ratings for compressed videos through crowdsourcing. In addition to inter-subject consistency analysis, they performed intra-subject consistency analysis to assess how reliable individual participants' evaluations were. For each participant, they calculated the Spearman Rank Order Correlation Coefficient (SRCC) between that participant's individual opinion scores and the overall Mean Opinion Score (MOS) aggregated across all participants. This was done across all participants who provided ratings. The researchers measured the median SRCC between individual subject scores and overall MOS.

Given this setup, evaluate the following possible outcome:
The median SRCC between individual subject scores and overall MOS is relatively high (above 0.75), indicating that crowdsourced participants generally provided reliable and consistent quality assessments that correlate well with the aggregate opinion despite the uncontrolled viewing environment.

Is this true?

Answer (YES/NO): YES